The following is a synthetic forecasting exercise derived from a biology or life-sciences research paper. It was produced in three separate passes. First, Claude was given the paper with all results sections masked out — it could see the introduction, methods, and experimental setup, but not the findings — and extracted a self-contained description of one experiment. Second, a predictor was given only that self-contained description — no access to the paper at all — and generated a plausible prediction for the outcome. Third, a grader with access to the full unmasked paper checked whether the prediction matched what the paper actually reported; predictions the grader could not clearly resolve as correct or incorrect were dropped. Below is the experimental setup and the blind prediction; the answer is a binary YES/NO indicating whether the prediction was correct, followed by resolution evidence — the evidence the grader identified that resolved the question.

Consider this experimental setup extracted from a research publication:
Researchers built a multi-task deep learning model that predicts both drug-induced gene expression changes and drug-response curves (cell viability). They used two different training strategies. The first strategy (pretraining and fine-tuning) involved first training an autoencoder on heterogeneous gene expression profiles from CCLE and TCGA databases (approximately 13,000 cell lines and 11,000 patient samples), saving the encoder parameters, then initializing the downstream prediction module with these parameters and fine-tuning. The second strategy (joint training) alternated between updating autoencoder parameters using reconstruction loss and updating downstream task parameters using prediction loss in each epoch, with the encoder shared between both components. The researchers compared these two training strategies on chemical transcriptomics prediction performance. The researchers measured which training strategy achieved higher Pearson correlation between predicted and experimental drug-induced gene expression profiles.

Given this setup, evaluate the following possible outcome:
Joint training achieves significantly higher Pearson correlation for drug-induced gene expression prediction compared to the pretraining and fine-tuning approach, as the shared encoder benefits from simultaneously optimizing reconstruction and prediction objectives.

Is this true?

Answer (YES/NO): YES